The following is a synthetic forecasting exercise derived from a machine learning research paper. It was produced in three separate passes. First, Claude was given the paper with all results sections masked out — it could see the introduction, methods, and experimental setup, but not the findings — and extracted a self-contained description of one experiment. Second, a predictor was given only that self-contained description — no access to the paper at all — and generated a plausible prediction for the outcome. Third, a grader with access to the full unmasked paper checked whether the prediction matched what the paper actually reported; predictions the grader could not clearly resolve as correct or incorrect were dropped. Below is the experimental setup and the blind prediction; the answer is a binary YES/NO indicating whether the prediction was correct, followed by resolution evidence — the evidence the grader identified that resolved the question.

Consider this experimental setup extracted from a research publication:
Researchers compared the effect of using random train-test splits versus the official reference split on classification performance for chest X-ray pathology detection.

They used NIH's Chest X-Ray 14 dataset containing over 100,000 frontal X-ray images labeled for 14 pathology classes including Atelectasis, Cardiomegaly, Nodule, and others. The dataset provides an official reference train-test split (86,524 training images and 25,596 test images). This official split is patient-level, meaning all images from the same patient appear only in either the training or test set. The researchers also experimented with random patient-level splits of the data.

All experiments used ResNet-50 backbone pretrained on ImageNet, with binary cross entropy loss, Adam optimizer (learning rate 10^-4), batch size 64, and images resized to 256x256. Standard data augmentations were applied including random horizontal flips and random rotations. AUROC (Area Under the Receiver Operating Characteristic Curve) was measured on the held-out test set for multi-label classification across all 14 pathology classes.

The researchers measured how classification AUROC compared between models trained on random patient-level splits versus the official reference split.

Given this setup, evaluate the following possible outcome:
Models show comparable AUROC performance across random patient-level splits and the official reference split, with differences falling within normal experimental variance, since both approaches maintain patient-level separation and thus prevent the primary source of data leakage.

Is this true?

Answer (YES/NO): NO